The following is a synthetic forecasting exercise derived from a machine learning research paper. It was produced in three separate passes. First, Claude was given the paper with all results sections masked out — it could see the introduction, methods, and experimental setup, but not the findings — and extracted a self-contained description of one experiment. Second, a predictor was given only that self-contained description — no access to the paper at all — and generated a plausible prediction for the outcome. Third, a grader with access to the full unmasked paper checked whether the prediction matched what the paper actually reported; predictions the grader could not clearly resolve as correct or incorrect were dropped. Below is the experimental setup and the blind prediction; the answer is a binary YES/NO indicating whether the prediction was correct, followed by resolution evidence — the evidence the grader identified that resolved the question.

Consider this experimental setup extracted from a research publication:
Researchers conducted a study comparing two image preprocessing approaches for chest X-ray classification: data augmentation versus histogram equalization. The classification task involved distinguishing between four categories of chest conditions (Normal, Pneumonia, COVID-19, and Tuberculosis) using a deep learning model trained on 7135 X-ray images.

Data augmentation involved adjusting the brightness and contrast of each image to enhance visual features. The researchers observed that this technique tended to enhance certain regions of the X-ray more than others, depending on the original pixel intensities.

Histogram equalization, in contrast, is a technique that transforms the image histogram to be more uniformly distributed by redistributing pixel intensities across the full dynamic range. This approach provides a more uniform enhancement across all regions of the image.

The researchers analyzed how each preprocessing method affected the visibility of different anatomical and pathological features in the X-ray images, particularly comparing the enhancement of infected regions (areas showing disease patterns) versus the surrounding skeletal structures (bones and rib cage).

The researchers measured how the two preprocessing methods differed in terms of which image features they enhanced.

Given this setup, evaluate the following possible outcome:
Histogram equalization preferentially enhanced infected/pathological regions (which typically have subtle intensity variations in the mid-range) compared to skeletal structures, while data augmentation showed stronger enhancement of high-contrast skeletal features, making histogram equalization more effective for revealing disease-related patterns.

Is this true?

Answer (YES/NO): NO